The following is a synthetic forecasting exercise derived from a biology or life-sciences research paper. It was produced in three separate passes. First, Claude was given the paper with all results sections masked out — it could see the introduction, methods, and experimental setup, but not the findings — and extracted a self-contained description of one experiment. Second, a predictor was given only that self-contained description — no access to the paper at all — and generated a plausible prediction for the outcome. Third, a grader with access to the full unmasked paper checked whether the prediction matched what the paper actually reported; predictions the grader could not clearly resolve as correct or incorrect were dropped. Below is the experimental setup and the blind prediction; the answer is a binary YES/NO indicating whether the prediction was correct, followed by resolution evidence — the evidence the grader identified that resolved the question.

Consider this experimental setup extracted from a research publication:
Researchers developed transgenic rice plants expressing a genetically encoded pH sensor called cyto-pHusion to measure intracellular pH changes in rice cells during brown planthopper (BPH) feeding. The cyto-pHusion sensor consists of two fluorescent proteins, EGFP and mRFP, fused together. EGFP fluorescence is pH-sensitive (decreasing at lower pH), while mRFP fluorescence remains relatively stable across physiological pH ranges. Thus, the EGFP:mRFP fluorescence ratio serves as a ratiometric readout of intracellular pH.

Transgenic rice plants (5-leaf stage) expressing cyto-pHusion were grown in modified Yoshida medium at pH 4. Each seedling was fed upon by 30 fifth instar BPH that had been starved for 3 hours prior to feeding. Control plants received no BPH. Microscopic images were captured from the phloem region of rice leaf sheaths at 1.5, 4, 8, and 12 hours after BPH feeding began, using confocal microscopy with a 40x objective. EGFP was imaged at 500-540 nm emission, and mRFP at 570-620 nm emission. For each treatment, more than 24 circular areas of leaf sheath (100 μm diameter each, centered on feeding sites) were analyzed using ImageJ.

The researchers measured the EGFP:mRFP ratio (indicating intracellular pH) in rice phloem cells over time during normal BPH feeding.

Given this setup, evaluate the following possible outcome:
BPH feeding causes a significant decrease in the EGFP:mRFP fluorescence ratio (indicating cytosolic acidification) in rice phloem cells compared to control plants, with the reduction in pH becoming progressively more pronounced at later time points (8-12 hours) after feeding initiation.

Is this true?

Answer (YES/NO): NO